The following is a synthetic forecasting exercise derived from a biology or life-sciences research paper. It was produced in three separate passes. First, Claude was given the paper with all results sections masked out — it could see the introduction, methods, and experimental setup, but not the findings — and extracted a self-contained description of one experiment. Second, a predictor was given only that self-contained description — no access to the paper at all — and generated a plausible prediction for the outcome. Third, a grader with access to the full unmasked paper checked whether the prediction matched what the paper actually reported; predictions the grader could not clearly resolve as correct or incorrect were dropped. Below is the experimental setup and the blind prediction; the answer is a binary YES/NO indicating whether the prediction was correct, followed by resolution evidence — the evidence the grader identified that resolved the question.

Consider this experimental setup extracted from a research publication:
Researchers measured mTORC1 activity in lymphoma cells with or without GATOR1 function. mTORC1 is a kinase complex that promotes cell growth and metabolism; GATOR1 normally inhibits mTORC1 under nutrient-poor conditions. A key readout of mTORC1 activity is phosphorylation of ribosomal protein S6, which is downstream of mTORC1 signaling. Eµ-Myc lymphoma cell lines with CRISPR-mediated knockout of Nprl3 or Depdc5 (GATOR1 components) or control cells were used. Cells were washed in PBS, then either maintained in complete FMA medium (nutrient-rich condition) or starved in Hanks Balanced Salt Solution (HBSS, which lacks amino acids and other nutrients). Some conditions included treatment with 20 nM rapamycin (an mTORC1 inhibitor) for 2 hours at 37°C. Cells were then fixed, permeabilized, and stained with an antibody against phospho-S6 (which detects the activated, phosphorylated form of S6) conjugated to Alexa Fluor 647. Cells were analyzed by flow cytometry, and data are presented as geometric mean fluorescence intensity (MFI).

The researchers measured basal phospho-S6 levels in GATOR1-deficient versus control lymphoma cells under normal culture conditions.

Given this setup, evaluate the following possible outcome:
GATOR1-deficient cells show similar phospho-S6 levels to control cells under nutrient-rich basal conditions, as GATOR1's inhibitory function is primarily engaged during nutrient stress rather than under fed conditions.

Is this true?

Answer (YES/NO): NO